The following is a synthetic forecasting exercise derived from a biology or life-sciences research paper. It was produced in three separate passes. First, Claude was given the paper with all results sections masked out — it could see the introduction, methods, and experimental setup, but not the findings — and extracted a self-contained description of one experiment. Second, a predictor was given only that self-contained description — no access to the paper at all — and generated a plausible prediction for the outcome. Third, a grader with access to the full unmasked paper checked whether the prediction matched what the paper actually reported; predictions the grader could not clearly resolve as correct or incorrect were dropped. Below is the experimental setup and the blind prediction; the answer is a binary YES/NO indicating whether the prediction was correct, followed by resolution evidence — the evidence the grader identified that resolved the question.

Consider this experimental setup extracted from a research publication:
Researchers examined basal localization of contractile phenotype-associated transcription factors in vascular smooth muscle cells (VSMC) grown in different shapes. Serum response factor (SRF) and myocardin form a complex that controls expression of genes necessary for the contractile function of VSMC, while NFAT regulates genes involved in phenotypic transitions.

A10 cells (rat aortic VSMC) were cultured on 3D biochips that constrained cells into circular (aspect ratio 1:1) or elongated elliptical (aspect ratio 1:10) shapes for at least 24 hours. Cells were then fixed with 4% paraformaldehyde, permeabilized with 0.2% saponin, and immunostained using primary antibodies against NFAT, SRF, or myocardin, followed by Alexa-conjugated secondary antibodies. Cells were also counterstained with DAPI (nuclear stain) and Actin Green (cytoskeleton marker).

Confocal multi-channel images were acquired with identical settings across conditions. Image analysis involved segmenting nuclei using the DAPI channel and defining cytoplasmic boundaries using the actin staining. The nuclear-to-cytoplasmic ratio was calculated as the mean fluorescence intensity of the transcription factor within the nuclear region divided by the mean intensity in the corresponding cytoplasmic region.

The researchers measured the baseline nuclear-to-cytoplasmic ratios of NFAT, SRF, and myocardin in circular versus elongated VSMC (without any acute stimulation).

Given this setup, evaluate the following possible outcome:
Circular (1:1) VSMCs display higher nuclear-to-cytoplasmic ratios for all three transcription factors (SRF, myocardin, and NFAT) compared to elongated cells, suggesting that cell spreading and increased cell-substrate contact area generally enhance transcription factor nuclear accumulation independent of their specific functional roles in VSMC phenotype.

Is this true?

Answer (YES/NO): NO